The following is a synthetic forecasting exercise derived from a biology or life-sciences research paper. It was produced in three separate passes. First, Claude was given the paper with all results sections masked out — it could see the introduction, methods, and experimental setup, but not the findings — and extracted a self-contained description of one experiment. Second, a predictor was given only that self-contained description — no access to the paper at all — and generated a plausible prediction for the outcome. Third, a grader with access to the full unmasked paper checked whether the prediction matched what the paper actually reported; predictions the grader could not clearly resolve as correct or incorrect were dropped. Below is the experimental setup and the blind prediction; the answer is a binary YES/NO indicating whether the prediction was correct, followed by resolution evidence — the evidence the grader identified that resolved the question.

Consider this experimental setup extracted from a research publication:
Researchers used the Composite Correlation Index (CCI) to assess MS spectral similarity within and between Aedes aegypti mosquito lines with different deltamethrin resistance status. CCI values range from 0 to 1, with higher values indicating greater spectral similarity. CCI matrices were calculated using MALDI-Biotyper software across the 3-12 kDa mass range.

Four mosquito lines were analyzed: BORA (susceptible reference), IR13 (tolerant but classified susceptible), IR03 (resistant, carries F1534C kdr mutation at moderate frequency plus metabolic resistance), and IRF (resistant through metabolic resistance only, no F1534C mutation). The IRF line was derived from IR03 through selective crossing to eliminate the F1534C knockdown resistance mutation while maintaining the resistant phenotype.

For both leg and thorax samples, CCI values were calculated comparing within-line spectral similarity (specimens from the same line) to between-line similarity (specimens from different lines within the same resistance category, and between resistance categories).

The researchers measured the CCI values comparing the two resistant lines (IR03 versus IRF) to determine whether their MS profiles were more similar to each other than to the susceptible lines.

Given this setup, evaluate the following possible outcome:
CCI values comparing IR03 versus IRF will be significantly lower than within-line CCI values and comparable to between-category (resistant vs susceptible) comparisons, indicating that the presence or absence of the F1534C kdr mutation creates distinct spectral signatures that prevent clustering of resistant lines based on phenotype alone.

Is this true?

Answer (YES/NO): NO